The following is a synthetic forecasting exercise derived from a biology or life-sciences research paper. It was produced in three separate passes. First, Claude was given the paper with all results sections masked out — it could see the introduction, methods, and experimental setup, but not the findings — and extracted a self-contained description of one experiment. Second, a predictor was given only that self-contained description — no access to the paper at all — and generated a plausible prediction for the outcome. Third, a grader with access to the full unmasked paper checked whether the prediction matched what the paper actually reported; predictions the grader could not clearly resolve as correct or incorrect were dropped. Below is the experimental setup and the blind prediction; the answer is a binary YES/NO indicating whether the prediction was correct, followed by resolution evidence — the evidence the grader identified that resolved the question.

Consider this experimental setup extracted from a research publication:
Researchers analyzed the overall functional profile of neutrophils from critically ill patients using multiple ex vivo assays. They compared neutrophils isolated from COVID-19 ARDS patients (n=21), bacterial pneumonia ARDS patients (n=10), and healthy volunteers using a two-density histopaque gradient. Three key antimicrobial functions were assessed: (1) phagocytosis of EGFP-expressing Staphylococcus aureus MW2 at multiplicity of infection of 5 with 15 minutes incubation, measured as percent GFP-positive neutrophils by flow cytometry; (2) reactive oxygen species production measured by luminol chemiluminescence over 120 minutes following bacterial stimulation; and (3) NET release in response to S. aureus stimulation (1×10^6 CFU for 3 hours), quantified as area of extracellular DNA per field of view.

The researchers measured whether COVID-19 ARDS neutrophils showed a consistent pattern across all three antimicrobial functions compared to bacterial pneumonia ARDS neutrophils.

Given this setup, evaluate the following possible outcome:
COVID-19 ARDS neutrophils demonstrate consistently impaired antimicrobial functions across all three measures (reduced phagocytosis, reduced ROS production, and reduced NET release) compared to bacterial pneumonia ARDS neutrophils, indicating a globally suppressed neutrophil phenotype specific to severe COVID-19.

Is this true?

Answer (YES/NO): NO